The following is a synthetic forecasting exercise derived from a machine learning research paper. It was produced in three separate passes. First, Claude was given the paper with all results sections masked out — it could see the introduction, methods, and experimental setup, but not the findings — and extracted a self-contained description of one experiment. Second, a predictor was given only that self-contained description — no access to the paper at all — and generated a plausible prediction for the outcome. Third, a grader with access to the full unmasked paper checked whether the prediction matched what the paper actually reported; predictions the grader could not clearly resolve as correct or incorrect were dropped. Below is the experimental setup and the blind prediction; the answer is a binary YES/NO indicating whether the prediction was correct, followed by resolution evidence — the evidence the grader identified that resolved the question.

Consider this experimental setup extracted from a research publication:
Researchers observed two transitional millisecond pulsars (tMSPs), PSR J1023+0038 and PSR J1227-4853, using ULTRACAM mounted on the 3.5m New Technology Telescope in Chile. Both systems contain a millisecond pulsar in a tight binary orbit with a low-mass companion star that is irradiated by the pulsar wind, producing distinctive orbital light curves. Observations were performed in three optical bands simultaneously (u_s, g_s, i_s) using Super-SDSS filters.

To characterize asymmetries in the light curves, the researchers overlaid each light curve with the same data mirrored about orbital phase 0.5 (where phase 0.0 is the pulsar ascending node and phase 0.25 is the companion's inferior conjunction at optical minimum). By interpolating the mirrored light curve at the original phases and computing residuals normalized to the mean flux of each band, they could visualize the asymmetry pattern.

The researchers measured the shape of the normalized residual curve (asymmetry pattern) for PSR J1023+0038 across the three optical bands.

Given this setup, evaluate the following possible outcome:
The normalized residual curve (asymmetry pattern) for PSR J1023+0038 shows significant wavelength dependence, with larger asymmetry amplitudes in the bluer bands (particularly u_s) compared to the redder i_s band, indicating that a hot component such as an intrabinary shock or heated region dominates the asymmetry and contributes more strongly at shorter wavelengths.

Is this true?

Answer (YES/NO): NO